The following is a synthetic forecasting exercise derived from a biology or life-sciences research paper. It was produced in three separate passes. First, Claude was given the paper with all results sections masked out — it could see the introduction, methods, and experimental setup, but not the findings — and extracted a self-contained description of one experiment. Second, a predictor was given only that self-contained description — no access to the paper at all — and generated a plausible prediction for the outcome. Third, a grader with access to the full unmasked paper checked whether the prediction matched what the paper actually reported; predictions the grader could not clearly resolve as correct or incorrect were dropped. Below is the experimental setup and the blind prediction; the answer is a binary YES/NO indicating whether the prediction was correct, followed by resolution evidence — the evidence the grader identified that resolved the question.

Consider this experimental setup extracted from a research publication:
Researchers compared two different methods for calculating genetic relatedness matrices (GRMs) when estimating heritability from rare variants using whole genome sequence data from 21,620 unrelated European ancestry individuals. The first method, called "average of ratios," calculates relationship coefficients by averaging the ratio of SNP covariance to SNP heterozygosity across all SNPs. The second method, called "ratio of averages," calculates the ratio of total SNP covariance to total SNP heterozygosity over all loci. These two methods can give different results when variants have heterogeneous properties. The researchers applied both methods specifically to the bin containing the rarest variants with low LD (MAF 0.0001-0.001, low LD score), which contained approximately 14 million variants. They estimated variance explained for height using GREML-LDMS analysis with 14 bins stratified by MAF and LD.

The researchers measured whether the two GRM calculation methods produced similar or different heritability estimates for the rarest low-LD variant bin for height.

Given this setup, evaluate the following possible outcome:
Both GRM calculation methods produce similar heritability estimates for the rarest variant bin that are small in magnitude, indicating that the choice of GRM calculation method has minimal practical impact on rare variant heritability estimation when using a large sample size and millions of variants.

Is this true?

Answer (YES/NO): NO